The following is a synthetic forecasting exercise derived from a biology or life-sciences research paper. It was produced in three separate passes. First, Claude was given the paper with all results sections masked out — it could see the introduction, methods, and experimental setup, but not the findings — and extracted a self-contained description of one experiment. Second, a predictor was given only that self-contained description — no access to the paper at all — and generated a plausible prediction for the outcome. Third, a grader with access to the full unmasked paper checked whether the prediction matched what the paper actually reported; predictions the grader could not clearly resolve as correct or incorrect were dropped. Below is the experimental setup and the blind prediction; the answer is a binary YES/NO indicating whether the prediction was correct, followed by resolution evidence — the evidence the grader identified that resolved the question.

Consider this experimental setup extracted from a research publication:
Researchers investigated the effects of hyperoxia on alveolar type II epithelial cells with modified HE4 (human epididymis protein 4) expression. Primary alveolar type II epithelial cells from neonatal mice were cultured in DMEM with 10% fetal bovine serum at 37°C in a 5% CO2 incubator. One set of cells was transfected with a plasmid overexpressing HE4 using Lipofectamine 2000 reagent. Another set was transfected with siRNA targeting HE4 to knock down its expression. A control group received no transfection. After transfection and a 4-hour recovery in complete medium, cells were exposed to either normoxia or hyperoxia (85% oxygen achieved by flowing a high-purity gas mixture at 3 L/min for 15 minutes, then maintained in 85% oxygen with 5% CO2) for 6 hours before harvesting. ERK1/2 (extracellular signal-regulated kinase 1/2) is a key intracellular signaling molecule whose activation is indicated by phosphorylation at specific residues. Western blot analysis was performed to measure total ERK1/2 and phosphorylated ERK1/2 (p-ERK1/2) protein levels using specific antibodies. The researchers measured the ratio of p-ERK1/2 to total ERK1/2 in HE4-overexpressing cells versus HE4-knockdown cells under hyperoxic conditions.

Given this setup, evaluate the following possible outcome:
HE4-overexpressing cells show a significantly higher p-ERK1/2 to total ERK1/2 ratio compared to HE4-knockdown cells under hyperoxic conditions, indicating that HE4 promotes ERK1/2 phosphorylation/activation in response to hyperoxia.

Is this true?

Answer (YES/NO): YES